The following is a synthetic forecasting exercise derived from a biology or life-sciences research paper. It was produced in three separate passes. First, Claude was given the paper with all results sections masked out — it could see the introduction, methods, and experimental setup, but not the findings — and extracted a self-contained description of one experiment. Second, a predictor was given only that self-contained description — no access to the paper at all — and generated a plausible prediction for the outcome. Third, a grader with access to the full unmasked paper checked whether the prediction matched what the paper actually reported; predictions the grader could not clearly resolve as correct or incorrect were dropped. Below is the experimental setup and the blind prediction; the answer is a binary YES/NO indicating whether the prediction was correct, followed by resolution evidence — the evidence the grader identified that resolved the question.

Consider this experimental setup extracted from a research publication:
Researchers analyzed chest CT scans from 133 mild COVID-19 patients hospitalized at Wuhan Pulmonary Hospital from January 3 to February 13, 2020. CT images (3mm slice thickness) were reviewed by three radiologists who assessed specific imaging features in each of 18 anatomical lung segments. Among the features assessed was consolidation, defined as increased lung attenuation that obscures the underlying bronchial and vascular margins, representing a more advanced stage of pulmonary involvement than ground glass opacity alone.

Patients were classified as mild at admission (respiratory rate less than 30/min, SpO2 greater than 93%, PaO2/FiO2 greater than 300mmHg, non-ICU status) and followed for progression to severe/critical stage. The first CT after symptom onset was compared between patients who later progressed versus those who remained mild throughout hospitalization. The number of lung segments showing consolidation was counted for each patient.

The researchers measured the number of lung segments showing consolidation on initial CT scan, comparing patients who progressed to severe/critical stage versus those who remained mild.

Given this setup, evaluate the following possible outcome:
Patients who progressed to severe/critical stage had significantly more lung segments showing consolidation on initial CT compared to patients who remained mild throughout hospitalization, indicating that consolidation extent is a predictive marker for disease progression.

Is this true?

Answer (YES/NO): NO